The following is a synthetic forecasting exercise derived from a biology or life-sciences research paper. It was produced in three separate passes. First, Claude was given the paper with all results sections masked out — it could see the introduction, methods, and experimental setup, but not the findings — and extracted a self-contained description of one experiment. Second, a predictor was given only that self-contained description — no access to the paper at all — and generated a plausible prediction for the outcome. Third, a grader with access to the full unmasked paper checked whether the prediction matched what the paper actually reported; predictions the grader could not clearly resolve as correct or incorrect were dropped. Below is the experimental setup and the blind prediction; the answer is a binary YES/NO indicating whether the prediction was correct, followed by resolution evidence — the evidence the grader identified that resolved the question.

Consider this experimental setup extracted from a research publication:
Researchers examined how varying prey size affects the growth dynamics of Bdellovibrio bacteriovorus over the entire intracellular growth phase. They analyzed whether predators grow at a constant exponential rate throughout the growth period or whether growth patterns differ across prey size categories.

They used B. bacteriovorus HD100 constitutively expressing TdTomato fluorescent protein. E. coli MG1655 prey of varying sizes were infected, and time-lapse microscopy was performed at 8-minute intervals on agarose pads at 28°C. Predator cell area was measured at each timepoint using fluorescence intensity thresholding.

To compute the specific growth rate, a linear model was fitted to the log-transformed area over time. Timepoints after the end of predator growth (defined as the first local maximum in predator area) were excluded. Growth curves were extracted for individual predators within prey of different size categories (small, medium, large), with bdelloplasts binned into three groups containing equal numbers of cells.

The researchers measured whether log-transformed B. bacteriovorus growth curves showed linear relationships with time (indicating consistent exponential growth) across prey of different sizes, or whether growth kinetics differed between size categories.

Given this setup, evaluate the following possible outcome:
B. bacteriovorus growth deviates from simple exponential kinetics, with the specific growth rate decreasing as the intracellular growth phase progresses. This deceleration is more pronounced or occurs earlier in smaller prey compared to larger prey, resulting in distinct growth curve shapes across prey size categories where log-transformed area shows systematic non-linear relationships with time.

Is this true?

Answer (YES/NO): NO